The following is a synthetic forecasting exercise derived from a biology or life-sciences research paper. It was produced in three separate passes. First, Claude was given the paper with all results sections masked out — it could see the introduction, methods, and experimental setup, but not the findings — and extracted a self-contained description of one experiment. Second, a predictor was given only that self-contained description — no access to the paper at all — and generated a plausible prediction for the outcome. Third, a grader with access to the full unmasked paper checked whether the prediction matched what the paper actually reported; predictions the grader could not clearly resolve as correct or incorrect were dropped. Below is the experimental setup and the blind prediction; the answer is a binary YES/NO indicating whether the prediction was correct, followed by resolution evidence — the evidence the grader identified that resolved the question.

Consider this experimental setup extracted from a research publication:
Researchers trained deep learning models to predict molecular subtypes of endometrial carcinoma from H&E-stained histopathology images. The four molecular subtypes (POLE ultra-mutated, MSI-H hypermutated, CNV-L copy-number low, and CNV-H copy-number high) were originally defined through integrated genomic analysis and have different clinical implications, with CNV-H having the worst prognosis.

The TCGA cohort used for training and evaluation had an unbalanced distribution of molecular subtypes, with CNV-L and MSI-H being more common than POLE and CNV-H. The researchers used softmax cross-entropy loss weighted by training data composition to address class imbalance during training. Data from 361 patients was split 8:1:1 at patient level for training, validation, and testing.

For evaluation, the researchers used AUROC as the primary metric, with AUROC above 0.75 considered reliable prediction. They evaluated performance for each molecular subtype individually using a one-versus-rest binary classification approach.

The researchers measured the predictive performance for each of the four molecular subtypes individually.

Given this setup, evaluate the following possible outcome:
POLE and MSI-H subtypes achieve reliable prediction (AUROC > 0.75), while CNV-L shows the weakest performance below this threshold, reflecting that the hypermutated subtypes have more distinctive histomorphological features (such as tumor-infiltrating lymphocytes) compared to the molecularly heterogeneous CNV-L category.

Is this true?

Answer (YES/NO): NO